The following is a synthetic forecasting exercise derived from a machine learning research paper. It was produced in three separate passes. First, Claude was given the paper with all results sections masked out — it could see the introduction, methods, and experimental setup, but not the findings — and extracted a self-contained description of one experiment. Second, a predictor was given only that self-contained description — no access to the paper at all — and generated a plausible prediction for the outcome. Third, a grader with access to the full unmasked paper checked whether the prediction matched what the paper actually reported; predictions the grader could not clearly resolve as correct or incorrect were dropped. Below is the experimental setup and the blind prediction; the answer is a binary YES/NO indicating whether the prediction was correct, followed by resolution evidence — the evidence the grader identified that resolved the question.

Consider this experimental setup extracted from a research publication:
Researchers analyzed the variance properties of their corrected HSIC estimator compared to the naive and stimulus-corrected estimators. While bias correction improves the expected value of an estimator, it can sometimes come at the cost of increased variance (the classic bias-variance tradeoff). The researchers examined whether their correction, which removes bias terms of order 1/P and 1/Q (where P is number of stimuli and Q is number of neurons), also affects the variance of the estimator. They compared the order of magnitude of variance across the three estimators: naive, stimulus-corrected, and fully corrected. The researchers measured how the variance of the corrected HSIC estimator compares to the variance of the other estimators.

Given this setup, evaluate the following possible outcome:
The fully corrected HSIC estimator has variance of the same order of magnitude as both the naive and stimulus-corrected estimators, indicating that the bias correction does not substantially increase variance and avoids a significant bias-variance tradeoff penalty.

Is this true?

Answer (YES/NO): YES